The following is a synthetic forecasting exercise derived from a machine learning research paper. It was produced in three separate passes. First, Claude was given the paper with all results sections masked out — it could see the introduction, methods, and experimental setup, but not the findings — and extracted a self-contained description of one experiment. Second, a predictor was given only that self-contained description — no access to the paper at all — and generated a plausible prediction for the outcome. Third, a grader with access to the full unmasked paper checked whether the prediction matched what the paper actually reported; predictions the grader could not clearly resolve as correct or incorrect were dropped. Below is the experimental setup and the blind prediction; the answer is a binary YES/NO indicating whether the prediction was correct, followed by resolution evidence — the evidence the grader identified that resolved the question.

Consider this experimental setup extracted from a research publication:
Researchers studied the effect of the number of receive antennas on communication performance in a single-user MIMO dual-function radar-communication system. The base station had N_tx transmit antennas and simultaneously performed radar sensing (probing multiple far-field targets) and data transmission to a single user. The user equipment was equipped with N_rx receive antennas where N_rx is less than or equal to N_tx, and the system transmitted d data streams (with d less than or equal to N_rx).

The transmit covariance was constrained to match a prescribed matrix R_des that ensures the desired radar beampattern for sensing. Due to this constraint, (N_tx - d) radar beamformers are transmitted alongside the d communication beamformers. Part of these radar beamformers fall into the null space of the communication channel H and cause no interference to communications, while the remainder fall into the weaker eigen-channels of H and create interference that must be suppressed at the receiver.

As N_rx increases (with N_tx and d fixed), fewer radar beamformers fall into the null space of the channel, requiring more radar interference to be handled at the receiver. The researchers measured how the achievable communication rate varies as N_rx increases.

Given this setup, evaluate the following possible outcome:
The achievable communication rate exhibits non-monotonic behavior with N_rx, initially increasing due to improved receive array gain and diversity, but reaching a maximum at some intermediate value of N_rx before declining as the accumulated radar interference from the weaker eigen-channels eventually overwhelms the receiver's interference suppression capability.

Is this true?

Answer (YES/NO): NO